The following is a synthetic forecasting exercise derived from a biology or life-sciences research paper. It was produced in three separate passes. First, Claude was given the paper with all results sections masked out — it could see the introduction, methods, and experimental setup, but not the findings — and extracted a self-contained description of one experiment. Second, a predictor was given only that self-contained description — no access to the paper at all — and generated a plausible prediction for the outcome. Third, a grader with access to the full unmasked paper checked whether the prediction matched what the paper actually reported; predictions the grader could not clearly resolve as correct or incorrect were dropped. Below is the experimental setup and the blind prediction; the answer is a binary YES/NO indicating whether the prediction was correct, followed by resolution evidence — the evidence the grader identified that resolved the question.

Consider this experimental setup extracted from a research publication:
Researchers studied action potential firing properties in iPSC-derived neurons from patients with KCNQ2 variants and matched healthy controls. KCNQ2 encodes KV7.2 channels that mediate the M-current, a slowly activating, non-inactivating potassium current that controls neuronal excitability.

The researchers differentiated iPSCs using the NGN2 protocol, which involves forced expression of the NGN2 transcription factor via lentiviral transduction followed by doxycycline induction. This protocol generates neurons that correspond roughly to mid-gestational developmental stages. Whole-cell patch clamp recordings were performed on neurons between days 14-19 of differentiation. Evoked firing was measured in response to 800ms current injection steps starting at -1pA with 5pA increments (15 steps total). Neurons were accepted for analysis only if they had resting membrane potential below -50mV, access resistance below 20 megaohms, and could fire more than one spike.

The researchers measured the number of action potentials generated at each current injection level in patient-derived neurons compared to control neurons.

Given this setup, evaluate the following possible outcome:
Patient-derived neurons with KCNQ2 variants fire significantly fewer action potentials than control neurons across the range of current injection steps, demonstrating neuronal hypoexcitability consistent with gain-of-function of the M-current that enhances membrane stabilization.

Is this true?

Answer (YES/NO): NO